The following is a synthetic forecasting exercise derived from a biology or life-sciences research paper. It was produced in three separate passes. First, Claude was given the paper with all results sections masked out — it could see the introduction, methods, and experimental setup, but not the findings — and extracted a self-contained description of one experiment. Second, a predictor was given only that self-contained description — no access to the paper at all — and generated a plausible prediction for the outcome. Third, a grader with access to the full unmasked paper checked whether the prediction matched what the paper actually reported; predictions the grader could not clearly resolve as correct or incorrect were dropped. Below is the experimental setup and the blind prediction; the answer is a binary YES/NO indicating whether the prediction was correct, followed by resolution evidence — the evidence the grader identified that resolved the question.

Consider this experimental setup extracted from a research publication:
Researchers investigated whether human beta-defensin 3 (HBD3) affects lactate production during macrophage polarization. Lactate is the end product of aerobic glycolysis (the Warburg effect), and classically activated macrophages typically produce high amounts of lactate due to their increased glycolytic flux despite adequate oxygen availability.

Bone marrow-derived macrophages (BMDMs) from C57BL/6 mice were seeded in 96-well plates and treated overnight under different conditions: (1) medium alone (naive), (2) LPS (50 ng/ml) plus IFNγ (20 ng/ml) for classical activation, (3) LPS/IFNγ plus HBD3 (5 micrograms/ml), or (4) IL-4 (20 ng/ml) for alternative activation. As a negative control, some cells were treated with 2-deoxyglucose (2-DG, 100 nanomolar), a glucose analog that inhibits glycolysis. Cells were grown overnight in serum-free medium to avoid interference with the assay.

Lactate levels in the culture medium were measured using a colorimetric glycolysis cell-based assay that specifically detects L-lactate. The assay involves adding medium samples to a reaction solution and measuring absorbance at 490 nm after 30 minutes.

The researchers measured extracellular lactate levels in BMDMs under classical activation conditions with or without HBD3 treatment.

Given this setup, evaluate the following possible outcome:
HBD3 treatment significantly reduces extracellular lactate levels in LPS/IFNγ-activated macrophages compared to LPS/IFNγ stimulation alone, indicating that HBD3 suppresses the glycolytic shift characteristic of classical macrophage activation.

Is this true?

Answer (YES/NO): YES